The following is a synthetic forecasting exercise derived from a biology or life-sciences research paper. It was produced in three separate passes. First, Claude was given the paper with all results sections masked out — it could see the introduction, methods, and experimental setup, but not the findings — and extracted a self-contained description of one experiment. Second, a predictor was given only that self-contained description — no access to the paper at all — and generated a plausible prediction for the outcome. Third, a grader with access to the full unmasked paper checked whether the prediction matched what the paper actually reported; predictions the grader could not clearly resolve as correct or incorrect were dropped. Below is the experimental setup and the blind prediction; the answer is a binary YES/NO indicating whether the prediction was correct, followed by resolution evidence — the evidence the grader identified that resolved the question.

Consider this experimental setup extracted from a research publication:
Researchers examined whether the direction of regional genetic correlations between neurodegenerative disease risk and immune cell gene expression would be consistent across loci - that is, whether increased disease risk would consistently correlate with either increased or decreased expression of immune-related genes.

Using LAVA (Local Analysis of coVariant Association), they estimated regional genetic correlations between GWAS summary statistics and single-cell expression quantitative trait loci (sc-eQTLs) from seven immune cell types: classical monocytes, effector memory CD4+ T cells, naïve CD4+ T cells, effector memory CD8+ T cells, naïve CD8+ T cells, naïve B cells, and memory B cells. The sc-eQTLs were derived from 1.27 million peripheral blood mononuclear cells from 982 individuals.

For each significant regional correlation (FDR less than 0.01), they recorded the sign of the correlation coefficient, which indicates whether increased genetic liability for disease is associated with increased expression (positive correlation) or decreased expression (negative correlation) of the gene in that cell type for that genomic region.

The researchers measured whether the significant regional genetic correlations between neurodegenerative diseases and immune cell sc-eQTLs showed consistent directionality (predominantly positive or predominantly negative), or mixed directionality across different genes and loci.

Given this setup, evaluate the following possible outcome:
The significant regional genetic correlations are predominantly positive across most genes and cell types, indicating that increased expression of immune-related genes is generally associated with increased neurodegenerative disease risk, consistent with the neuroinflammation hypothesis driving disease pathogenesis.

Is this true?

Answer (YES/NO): NO